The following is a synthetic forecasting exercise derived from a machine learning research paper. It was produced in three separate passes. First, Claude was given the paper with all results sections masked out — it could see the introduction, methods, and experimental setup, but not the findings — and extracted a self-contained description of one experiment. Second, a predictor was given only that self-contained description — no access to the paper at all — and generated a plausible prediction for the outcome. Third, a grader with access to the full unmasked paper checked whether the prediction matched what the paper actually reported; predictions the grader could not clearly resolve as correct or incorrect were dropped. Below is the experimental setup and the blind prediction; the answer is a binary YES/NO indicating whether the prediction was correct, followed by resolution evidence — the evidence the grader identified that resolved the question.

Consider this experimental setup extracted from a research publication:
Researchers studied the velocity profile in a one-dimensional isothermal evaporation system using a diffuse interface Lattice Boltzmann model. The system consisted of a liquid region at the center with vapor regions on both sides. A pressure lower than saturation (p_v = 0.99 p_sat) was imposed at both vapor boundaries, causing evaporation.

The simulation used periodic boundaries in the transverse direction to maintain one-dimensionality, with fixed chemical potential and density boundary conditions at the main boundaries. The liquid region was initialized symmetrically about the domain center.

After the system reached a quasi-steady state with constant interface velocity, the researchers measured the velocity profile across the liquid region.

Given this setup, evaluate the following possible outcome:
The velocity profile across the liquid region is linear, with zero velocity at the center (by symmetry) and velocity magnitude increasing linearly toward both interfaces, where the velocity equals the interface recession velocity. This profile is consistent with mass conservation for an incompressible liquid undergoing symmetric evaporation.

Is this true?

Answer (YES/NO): NO